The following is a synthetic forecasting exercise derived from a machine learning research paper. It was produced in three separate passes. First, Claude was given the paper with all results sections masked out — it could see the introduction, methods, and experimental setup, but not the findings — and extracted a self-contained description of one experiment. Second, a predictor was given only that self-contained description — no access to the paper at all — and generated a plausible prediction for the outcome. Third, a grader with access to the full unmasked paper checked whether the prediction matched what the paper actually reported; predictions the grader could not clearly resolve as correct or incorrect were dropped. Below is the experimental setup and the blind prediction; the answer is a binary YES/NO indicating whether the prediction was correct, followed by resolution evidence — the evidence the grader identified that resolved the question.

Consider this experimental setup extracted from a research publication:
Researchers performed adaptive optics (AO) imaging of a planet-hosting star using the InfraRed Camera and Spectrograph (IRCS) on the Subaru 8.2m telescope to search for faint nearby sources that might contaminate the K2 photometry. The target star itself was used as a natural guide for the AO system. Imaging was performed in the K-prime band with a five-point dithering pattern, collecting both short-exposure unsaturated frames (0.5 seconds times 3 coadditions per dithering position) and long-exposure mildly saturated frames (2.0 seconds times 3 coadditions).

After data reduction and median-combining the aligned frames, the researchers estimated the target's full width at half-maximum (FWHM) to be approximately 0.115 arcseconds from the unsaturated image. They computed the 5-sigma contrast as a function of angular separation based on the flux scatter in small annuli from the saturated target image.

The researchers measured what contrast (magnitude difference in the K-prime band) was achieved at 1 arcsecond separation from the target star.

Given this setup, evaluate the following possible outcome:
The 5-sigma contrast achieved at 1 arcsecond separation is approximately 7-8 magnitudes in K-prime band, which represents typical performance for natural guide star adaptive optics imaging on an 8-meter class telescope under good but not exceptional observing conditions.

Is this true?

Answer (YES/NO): YES